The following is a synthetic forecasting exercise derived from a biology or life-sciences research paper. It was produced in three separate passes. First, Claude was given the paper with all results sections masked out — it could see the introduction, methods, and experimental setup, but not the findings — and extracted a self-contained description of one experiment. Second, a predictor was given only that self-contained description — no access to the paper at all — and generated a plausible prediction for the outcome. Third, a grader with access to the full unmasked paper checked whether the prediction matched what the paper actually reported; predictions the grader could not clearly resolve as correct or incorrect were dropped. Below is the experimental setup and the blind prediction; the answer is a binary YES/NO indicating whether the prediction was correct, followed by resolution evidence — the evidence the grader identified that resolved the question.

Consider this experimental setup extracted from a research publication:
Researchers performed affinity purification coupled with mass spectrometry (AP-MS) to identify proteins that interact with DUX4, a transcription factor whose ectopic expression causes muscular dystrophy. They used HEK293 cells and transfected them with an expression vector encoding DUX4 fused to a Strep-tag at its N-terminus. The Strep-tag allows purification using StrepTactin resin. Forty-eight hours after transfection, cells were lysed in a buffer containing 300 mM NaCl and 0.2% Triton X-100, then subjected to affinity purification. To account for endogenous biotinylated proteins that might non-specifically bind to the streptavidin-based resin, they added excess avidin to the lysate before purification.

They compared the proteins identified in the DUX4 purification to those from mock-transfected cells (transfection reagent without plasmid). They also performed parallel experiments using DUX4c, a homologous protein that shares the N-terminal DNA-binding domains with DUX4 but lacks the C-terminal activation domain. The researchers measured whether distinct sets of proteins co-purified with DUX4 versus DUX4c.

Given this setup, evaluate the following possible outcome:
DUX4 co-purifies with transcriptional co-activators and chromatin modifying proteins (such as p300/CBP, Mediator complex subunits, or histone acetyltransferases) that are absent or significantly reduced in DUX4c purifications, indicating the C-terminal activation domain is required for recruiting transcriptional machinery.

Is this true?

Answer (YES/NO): YES